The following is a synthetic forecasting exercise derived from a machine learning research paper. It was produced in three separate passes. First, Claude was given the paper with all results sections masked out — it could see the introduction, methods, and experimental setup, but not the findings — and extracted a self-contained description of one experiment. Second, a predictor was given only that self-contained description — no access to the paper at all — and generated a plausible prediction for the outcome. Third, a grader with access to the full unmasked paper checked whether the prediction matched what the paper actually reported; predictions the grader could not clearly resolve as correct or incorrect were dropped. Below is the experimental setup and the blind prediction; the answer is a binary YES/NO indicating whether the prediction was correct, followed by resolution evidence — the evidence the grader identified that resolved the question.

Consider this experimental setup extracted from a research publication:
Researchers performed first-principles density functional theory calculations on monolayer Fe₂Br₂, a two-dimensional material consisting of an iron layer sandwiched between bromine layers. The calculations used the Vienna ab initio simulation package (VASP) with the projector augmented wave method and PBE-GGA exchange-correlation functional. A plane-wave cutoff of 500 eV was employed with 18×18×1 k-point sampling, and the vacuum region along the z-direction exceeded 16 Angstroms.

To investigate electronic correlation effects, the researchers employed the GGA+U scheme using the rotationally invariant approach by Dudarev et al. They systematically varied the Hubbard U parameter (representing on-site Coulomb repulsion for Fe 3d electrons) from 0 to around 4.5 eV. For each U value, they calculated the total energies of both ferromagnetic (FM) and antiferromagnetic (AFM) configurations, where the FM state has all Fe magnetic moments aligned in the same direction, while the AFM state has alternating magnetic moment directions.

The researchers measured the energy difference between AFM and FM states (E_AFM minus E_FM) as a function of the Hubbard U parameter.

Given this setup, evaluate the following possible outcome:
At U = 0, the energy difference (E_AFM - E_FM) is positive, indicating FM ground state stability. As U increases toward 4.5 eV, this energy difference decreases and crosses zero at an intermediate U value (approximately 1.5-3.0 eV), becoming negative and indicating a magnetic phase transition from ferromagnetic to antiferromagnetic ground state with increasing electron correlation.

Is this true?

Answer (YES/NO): NO